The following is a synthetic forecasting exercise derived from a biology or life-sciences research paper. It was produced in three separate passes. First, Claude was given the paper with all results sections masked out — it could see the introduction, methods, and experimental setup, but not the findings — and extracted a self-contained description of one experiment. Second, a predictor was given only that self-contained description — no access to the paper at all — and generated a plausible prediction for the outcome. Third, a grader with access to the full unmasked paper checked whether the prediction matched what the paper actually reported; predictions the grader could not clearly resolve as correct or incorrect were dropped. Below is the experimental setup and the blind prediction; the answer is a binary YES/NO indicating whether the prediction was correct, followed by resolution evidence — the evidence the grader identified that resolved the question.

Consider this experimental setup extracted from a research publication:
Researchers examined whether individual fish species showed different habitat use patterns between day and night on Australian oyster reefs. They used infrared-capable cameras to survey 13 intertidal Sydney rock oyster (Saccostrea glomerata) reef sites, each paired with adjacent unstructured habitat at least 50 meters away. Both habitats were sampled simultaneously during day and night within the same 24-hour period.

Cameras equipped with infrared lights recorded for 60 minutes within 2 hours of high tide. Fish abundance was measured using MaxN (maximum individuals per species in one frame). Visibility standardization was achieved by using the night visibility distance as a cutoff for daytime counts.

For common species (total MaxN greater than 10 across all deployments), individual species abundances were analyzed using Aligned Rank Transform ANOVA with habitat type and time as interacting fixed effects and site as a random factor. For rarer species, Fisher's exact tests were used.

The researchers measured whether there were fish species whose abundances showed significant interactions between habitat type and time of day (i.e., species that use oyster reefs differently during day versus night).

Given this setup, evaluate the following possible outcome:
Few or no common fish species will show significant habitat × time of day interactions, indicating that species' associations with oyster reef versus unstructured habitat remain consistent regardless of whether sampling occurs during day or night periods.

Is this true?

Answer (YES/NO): NO